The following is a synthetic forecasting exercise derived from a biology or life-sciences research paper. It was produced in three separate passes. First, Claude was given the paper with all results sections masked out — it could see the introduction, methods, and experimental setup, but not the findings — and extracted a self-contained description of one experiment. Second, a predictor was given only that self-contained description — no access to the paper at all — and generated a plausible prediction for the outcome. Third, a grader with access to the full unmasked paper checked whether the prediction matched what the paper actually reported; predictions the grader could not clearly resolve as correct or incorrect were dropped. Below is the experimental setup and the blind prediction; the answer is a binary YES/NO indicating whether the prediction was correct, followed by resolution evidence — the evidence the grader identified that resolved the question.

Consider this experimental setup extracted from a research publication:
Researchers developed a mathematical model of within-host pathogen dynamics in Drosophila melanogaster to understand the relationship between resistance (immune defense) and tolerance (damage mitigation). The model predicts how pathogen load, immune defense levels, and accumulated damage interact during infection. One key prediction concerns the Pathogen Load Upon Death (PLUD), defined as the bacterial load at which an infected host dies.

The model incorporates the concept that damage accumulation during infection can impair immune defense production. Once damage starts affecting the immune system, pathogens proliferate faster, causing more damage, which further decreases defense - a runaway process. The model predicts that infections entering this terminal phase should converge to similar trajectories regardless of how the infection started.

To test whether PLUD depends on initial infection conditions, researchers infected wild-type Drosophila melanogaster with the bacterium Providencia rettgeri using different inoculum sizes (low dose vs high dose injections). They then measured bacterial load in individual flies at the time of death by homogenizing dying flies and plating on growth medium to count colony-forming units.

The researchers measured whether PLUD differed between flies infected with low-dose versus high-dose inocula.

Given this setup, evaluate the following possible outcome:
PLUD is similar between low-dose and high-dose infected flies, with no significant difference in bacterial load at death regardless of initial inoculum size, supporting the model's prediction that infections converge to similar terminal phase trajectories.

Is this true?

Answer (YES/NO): YES